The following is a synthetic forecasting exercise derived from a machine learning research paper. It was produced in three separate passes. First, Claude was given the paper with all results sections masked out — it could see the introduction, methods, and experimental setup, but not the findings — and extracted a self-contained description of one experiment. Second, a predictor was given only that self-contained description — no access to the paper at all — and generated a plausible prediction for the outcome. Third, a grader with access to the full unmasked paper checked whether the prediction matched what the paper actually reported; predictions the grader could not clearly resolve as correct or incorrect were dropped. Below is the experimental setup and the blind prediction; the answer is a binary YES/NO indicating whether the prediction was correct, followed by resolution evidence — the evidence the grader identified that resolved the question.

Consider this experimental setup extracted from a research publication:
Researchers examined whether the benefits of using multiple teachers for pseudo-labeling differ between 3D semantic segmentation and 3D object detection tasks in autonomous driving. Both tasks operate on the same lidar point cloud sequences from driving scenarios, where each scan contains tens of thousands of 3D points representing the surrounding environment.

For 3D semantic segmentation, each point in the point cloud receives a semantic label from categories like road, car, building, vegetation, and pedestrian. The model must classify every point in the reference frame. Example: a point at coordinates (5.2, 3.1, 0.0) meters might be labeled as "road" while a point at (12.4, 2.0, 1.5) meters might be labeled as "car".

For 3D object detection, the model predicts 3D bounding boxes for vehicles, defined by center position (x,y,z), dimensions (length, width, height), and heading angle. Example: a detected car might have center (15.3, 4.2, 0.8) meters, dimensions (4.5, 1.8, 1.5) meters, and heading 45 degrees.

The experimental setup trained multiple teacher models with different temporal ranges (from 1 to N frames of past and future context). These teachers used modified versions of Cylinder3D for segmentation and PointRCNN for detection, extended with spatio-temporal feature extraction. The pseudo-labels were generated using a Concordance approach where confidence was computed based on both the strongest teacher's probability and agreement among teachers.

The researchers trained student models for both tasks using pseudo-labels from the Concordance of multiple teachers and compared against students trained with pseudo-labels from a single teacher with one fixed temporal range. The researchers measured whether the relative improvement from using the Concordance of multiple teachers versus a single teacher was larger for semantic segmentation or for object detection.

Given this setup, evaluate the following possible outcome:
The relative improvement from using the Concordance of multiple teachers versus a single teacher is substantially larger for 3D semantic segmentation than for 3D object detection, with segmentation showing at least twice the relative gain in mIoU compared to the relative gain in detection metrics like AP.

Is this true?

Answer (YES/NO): NO